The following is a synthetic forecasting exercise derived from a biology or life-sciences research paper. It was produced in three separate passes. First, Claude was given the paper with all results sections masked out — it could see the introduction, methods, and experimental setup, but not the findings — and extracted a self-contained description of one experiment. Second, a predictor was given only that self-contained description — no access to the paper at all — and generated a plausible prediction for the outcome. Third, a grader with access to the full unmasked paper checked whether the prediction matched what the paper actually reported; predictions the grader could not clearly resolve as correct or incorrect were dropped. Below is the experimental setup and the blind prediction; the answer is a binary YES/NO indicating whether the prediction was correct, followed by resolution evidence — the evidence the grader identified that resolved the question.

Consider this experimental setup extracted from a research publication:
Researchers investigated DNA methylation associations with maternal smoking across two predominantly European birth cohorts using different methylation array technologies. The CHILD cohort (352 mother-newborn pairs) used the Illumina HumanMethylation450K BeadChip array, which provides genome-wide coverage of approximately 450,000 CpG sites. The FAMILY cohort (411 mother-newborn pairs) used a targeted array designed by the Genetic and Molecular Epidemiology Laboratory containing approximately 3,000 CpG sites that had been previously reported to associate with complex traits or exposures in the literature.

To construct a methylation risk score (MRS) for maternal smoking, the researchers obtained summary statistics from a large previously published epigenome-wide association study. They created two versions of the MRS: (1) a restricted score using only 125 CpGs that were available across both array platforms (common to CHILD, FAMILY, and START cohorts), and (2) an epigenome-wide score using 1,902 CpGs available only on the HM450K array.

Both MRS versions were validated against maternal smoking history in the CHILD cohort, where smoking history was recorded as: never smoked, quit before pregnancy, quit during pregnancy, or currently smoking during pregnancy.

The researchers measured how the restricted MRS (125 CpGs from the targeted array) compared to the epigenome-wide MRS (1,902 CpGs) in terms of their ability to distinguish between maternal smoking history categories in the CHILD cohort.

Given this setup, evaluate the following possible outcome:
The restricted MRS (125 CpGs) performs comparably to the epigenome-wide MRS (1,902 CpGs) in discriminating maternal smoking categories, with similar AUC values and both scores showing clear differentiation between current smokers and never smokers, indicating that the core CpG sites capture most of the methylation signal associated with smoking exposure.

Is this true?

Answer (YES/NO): NO